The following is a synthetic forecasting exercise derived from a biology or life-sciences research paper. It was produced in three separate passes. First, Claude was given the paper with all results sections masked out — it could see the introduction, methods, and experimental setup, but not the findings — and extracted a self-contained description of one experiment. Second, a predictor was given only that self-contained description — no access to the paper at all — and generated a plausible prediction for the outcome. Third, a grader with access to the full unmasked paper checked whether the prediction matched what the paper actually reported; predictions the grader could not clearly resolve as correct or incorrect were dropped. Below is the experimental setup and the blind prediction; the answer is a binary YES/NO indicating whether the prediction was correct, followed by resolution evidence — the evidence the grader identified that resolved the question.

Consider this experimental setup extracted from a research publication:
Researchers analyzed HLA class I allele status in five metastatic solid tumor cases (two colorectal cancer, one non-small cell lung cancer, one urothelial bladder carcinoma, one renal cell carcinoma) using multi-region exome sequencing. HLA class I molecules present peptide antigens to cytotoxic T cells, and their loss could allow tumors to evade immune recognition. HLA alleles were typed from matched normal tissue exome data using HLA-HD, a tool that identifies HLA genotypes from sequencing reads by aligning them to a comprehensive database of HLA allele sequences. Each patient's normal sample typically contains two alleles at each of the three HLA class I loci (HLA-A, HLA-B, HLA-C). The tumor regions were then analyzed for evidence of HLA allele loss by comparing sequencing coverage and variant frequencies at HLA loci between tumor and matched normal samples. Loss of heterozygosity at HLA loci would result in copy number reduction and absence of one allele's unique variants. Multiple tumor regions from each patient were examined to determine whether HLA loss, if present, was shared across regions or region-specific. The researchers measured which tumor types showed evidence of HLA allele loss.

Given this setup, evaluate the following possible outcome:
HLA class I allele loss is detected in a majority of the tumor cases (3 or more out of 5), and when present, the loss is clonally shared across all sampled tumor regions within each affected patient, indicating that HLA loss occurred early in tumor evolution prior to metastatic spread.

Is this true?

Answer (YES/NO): NO